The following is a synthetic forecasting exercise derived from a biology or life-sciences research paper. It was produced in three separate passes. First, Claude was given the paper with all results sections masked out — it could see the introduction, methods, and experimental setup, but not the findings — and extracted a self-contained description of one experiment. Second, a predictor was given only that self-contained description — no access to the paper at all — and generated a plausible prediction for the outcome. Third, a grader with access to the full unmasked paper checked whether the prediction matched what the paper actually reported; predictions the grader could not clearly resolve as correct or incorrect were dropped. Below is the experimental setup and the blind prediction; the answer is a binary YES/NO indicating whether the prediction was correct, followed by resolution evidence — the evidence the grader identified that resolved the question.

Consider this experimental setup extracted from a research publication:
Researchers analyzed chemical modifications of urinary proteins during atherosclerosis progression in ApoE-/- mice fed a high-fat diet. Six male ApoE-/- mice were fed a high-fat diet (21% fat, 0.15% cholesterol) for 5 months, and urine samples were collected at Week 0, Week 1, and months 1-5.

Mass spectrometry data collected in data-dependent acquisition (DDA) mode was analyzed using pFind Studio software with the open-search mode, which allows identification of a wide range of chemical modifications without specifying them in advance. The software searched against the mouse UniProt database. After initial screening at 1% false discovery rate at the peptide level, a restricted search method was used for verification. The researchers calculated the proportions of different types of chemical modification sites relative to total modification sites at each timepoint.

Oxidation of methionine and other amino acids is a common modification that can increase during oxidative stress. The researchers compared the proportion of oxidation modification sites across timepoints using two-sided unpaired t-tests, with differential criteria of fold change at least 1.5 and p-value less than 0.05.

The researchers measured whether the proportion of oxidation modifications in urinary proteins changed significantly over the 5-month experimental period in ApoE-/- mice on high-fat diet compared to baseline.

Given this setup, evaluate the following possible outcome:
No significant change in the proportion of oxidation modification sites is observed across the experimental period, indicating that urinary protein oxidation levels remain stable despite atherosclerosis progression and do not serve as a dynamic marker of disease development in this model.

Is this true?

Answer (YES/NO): NO